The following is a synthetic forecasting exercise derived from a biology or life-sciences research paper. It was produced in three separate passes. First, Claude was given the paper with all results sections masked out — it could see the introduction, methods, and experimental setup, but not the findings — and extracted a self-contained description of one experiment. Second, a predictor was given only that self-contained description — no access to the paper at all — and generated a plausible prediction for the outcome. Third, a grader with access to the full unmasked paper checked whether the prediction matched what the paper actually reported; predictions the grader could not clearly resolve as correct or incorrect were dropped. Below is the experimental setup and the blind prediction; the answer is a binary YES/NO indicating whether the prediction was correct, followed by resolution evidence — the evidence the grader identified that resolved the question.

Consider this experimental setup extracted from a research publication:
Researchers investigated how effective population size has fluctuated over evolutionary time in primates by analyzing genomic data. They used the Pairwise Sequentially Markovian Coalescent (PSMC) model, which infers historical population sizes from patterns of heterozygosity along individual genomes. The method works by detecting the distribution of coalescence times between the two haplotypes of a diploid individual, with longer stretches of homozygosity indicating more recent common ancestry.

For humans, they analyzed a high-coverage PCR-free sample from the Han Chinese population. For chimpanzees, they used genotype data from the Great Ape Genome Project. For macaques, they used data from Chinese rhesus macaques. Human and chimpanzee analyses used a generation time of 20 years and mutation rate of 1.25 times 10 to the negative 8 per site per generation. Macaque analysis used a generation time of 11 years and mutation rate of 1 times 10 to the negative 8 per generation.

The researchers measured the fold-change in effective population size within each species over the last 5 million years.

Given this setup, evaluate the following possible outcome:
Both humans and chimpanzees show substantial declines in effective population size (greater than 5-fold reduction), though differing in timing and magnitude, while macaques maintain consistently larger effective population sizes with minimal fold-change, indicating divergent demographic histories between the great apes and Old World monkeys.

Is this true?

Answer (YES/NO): NO